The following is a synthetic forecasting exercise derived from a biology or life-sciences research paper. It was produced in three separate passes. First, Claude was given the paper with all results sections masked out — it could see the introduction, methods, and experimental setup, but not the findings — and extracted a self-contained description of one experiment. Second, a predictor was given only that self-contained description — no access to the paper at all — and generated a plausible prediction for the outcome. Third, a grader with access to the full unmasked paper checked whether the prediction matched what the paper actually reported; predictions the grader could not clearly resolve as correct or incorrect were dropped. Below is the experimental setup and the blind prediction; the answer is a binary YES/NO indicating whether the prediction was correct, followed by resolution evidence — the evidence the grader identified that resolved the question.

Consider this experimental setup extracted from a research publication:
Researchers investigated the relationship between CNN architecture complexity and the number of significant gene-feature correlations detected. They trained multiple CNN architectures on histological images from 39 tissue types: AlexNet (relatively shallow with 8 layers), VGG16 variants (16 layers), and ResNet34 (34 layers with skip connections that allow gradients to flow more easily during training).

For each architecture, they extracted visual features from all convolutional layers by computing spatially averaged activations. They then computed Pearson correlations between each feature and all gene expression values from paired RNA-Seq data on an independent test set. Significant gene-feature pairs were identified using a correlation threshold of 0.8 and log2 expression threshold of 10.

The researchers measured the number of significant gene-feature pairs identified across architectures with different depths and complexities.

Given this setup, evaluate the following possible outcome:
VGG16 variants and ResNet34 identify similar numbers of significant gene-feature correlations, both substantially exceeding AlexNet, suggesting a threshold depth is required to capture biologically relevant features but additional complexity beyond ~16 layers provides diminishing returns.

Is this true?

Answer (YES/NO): NO